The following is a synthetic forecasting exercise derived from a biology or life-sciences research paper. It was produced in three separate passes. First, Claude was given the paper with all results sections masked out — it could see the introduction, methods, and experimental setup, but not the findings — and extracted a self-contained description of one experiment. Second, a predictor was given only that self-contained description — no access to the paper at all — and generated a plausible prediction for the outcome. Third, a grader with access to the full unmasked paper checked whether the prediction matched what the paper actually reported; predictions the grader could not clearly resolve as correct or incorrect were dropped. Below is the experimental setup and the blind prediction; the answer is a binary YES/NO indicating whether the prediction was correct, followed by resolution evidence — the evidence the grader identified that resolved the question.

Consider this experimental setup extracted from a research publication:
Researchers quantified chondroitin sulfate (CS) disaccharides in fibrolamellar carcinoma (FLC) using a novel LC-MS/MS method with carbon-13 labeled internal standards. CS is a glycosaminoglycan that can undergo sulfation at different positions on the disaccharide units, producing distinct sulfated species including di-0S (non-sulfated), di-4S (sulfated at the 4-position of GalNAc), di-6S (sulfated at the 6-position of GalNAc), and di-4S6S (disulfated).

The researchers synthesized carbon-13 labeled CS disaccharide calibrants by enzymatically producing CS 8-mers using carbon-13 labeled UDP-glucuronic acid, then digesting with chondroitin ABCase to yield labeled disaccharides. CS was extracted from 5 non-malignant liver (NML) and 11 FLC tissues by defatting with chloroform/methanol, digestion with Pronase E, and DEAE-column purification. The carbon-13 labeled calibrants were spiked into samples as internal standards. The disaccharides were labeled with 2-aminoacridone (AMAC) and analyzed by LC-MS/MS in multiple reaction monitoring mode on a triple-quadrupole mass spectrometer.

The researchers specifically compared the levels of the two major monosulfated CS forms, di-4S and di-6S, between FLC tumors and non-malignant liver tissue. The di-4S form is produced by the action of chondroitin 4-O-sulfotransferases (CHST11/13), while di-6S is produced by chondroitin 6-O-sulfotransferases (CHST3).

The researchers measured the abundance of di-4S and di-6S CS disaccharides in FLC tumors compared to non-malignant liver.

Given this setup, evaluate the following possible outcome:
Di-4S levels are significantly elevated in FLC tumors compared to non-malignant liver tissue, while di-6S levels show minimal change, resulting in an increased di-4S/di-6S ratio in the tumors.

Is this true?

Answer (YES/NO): NO